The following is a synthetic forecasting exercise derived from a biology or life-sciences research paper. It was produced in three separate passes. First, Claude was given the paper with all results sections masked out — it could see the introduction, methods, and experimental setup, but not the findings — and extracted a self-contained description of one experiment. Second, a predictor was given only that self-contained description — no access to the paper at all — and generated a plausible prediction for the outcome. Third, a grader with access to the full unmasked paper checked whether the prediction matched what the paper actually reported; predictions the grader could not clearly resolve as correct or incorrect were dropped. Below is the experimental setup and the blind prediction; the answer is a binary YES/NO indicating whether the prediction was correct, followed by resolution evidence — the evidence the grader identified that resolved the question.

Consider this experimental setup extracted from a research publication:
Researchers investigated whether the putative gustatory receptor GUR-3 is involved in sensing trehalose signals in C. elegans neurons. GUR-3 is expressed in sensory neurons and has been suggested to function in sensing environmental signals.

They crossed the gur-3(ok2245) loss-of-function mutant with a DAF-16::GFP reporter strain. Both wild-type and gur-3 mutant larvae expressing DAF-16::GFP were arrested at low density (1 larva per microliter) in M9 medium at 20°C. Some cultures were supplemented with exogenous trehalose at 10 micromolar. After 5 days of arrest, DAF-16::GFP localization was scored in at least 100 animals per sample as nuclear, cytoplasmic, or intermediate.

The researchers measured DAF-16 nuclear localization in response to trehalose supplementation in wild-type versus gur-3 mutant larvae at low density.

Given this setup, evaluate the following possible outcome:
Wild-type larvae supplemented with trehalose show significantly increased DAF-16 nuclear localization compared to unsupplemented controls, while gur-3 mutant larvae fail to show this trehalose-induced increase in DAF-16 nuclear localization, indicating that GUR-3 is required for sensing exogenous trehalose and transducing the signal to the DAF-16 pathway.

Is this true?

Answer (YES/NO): YES